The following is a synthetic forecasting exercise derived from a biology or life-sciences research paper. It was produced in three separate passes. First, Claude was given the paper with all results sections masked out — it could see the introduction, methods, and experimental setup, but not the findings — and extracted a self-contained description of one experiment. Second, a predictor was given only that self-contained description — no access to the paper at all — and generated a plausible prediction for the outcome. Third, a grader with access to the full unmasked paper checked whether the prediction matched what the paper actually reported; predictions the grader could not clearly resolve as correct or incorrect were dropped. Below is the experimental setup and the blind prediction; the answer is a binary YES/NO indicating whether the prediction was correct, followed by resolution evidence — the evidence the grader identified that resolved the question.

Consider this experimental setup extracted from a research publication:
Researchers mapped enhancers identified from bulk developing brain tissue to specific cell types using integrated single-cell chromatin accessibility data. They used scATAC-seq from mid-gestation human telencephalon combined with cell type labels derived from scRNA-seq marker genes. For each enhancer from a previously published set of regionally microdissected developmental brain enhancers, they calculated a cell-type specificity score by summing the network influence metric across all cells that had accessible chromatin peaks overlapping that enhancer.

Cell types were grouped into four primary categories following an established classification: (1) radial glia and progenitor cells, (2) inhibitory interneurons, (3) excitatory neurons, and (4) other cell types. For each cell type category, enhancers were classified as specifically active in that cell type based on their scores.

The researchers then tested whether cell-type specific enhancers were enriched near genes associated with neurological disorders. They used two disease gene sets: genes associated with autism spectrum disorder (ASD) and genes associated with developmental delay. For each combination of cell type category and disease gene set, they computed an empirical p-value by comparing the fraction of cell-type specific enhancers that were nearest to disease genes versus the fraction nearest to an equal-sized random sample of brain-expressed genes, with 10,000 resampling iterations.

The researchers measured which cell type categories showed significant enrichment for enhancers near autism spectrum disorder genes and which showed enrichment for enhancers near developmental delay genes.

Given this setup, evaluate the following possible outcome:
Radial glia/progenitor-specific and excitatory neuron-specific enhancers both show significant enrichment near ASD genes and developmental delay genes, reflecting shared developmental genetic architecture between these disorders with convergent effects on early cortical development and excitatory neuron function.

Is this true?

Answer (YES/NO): NO